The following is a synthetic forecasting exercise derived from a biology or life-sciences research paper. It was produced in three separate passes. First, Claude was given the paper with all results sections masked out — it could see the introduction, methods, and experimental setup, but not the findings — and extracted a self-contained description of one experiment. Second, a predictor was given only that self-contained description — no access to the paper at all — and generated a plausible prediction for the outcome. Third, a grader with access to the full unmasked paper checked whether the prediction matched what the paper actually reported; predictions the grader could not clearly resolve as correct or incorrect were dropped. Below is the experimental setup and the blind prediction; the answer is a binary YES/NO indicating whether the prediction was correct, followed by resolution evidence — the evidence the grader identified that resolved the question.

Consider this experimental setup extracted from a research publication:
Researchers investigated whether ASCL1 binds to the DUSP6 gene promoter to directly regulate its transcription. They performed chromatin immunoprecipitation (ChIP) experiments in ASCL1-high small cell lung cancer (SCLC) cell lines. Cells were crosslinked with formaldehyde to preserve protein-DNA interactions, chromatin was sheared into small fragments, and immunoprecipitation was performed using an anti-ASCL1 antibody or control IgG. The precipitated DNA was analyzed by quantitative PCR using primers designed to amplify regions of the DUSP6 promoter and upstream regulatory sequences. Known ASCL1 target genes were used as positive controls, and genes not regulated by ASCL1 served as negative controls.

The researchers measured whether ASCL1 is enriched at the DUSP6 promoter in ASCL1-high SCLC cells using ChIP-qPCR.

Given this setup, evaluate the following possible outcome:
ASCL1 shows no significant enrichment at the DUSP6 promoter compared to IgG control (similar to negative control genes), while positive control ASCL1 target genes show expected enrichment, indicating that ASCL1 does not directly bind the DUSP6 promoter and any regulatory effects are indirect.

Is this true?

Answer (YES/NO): NO